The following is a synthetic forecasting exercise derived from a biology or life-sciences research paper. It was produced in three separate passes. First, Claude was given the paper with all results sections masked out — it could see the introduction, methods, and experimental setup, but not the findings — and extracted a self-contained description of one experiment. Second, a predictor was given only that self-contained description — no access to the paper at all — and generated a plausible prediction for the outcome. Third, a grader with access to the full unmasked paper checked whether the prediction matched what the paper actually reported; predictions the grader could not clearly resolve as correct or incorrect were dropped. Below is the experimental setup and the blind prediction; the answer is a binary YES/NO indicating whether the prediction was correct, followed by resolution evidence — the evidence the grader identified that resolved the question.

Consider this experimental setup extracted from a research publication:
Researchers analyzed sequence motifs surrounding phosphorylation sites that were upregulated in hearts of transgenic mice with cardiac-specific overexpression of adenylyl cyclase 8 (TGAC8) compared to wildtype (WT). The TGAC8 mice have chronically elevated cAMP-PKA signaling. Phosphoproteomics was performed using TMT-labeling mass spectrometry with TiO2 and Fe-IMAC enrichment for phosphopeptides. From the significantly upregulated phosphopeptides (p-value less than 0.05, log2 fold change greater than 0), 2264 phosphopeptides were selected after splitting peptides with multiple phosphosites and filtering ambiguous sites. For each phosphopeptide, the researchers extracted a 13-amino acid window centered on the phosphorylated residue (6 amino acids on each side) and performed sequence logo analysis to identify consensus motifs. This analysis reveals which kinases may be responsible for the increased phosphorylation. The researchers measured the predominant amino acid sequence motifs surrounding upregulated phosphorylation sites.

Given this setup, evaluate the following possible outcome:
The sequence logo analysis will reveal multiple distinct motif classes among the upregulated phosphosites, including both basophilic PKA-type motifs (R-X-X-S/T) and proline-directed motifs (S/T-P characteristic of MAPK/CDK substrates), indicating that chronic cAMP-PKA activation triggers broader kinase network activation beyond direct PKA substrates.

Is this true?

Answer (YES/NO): NO